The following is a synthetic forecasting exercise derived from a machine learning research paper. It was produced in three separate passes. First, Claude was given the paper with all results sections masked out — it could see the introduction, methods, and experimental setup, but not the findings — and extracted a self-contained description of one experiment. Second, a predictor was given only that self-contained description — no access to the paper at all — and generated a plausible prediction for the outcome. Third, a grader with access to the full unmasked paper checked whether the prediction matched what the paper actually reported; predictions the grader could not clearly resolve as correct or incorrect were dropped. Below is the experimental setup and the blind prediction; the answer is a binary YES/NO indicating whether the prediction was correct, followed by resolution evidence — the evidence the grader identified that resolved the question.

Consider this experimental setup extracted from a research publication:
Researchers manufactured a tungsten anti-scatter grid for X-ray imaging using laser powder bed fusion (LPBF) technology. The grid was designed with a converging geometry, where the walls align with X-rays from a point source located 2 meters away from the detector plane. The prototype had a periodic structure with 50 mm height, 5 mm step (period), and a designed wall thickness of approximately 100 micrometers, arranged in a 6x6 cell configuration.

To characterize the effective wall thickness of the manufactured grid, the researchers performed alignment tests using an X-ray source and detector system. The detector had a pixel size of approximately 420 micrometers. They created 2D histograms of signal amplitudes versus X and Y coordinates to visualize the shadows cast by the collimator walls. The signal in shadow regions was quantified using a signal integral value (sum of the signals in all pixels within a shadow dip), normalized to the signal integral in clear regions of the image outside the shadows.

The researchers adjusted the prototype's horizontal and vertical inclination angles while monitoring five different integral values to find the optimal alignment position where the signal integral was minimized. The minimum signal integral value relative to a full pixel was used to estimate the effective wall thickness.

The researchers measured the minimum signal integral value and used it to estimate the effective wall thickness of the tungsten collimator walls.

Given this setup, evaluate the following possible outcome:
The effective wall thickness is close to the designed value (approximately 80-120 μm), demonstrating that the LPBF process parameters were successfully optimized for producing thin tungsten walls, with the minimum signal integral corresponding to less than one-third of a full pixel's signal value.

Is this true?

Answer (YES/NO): NO